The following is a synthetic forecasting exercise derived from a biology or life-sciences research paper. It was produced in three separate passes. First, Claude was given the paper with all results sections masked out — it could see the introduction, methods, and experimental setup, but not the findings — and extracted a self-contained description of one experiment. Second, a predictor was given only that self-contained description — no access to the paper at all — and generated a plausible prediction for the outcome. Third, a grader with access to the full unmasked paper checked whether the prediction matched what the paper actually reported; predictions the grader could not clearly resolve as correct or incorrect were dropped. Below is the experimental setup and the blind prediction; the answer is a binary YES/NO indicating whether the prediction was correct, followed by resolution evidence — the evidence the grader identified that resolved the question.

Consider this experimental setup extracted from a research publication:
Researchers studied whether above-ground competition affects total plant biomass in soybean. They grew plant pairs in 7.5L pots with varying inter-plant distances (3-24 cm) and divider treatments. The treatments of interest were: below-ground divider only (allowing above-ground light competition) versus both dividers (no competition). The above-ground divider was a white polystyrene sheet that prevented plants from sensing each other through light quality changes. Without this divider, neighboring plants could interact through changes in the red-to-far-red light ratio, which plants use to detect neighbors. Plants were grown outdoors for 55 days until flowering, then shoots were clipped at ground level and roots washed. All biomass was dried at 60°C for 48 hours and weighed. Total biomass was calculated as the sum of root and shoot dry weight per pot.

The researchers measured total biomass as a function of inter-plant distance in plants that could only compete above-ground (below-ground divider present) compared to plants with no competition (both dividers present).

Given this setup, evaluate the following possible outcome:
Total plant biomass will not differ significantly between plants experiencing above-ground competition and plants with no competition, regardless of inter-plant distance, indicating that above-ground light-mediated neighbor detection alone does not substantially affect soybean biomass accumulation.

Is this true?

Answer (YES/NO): NO